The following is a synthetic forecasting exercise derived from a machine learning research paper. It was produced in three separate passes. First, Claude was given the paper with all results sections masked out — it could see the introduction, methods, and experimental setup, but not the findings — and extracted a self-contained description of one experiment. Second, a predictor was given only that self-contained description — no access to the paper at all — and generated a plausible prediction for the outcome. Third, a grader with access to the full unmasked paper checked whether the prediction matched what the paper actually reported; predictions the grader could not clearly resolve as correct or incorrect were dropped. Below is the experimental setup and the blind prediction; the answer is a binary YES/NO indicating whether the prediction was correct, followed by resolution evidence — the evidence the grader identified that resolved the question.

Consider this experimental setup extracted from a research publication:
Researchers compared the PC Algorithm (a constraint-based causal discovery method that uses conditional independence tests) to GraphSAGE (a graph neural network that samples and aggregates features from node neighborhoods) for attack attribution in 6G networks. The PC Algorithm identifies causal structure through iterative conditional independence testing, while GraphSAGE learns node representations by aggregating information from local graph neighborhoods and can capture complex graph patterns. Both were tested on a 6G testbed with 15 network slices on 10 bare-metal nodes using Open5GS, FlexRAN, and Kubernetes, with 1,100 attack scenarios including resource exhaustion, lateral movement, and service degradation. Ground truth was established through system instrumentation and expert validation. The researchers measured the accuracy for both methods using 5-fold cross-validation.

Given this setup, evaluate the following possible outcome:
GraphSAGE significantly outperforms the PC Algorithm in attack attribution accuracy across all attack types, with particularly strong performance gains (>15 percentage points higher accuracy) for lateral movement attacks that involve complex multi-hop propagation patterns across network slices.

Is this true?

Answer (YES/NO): NO